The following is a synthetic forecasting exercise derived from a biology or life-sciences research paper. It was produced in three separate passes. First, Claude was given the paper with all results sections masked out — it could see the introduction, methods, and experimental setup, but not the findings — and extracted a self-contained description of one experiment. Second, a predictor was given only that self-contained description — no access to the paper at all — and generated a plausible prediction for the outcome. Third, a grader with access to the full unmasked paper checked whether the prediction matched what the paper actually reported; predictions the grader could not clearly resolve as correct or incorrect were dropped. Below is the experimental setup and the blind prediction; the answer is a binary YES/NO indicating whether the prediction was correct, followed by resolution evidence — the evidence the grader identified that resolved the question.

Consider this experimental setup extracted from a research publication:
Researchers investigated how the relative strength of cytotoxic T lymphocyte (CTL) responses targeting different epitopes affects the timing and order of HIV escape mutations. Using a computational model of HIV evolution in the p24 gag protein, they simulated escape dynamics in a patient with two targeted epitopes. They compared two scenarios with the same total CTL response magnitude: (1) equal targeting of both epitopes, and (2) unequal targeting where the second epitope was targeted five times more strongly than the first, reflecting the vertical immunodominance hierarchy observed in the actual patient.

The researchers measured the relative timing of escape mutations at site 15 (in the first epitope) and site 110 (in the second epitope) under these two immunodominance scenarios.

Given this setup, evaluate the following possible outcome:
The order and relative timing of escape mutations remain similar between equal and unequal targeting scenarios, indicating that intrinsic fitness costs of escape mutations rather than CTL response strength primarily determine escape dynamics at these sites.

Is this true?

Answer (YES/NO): NO